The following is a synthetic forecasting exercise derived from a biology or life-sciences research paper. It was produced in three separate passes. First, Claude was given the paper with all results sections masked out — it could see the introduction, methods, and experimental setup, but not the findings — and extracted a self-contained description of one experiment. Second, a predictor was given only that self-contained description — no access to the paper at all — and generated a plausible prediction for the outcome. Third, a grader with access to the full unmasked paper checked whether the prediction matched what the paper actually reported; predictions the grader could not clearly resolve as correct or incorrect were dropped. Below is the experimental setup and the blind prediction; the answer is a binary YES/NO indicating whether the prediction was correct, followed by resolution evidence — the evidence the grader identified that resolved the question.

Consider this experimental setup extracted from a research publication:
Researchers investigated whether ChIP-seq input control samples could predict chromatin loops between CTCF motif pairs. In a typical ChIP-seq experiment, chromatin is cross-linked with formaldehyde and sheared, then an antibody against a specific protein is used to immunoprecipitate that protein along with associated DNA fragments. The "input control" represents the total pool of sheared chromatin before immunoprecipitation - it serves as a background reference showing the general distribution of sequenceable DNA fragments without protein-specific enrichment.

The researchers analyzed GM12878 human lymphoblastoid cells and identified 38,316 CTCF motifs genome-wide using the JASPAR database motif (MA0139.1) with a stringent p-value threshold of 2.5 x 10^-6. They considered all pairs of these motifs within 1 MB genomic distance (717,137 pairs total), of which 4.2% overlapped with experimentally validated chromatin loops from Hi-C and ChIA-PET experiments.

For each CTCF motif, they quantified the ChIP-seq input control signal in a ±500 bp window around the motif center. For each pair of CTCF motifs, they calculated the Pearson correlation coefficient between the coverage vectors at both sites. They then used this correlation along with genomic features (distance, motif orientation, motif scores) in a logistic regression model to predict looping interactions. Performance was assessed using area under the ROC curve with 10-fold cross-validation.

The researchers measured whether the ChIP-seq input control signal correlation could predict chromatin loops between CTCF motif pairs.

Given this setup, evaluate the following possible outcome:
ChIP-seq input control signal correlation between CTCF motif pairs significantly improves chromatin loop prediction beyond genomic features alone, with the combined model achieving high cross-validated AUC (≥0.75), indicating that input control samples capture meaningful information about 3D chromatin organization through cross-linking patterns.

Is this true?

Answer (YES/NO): YES